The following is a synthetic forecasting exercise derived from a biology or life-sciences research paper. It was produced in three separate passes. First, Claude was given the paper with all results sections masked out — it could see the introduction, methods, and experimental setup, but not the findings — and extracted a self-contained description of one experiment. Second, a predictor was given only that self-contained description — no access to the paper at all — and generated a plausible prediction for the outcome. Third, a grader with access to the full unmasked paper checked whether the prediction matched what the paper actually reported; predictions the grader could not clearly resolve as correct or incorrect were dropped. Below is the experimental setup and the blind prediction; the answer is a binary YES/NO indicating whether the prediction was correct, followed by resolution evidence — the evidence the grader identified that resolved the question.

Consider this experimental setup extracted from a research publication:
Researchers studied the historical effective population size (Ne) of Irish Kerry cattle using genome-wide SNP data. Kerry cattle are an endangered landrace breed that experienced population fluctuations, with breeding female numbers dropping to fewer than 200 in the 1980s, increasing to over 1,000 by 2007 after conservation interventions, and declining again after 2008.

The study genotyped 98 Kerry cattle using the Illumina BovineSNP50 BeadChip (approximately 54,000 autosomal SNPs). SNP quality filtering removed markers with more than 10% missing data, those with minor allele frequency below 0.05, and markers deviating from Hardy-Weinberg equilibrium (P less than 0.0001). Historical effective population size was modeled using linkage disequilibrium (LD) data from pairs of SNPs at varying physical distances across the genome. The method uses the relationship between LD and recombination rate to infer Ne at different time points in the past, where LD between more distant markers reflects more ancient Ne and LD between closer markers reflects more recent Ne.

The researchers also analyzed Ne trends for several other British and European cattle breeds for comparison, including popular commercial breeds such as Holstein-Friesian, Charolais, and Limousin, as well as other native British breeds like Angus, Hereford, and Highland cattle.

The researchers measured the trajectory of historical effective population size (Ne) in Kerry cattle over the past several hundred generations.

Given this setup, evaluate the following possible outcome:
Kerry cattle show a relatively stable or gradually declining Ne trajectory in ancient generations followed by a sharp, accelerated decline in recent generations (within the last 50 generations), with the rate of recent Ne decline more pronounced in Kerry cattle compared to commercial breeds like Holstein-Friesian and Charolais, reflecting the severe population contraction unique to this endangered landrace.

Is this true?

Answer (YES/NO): NO